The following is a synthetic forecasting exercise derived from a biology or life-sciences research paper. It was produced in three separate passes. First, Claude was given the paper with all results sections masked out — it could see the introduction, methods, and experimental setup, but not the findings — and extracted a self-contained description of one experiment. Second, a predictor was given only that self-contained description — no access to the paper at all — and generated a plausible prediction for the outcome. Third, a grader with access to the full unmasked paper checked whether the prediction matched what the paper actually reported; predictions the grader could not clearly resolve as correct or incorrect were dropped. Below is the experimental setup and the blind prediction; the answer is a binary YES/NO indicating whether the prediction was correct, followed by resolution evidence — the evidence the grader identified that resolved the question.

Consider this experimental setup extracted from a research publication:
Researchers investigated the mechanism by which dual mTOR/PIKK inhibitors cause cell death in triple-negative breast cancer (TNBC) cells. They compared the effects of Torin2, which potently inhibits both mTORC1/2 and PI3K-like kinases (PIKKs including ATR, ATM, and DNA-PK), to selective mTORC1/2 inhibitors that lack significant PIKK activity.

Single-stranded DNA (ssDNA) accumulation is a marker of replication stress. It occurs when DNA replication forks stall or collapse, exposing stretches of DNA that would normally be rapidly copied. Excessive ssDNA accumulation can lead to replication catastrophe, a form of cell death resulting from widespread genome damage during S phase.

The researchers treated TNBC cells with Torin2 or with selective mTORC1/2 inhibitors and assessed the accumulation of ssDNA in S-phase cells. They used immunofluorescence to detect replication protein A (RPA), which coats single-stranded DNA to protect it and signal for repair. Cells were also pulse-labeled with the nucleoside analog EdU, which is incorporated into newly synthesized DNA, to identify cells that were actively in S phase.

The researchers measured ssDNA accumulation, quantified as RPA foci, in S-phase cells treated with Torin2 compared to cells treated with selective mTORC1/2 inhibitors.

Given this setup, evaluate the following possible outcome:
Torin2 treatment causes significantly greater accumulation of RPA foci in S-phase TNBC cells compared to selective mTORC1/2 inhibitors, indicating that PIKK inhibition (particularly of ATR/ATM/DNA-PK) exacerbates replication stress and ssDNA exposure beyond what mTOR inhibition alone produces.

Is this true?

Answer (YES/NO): YES